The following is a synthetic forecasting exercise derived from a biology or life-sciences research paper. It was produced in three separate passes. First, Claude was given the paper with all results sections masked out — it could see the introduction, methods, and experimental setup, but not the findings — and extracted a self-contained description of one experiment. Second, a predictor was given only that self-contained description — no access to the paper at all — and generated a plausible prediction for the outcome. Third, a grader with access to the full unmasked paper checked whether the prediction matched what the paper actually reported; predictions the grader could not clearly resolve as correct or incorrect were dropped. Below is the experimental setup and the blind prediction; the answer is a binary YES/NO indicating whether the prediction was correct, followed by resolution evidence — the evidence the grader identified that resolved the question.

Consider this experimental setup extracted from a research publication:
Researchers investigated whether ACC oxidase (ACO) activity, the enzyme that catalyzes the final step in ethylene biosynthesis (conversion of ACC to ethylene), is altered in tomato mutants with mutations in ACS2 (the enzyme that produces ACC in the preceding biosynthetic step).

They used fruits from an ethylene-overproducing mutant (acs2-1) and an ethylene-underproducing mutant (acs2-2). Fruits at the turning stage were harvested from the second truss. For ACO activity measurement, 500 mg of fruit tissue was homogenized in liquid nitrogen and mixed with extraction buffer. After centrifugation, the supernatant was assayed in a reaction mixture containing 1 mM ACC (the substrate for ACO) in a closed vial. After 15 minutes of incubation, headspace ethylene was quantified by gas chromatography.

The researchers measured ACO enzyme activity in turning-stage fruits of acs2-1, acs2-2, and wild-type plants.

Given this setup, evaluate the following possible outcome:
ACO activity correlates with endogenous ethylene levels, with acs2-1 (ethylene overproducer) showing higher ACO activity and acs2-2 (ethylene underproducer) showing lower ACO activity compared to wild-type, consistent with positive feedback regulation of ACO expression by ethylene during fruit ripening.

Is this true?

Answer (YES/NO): YES